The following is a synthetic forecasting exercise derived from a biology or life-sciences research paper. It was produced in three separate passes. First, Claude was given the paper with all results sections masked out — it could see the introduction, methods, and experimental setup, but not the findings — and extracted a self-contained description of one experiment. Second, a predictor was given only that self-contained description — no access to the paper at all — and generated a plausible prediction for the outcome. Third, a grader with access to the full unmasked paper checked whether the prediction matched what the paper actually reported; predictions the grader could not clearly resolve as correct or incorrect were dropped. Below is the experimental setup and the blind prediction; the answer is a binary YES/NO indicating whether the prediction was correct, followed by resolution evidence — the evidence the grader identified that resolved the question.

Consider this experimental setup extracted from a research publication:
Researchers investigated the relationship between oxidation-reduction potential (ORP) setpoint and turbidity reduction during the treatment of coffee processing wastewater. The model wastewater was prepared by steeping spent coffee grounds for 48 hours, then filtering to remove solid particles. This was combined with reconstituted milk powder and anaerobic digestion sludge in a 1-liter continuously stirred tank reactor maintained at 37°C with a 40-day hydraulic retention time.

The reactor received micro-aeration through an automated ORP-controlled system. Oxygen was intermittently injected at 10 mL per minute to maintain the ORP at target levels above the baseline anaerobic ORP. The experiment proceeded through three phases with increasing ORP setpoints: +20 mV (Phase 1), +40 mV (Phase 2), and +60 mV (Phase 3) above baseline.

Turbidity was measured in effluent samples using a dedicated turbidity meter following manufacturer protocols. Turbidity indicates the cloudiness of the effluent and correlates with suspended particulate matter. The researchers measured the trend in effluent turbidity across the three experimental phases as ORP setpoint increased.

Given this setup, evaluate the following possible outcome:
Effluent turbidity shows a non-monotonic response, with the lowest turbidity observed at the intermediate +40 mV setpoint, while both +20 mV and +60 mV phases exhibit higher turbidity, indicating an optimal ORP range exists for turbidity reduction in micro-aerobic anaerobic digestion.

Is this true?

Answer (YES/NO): NO